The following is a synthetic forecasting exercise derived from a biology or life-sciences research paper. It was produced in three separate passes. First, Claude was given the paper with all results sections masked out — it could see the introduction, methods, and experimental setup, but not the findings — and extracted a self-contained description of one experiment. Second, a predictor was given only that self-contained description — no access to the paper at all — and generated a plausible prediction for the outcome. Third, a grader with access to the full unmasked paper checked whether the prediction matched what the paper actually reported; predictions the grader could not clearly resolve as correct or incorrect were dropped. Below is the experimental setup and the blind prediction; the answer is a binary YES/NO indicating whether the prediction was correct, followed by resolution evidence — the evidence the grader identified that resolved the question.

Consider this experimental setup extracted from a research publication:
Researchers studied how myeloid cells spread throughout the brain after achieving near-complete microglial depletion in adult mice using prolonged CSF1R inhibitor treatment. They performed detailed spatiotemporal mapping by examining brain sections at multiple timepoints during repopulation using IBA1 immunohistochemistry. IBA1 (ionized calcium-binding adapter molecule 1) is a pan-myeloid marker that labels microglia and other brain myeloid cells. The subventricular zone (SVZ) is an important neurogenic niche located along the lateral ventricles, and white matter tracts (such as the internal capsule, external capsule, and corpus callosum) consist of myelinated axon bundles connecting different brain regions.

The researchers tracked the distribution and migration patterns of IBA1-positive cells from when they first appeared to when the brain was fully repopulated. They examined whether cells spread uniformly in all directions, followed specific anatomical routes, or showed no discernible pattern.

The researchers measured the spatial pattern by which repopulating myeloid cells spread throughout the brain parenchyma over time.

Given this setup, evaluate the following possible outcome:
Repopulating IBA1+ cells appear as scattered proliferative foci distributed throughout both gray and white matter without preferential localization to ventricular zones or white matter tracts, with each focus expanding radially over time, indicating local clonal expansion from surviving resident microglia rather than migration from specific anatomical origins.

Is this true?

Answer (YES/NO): NO